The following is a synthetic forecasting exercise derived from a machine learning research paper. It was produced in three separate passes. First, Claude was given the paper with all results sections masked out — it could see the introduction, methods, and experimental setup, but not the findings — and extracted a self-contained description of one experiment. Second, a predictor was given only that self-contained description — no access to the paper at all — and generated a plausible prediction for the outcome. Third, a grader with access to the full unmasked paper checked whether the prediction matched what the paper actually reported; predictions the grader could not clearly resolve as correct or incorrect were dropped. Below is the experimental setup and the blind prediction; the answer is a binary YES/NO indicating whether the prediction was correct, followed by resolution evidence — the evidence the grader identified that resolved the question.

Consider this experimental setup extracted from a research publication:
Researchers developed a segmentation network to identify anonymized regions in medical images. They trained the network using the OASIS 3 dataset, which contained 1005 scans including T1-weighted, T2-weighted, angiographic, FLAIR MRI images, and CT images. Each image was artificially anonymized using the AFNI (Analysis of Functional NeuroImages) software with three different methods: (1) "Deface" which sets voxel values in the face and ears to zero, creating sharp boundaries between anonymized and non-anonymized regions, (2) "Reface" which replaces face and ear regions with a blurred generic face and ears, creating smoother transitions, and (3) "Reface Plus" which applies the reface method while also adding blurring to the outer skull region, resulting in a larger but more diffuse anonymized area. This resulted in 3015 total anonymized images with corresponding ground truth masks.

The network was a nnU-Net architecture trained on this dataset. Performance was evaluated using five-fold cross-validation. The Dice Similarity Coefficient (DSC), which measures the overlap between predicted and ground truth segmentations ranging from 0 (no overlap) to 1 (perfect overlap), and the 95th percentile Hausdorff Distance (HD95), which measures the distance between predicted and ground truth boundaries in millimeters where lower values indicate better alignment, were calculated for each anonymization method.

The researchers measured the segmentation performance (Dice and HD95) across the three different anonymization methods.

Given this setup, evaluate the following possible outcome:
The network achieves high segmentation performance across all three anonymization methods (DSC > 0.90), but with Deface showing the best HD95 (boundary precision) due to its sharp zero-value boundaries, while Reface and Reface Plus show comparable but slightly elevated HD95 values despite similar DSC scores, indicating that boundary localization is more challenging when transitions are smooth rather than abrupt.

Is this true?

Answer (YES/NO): NO